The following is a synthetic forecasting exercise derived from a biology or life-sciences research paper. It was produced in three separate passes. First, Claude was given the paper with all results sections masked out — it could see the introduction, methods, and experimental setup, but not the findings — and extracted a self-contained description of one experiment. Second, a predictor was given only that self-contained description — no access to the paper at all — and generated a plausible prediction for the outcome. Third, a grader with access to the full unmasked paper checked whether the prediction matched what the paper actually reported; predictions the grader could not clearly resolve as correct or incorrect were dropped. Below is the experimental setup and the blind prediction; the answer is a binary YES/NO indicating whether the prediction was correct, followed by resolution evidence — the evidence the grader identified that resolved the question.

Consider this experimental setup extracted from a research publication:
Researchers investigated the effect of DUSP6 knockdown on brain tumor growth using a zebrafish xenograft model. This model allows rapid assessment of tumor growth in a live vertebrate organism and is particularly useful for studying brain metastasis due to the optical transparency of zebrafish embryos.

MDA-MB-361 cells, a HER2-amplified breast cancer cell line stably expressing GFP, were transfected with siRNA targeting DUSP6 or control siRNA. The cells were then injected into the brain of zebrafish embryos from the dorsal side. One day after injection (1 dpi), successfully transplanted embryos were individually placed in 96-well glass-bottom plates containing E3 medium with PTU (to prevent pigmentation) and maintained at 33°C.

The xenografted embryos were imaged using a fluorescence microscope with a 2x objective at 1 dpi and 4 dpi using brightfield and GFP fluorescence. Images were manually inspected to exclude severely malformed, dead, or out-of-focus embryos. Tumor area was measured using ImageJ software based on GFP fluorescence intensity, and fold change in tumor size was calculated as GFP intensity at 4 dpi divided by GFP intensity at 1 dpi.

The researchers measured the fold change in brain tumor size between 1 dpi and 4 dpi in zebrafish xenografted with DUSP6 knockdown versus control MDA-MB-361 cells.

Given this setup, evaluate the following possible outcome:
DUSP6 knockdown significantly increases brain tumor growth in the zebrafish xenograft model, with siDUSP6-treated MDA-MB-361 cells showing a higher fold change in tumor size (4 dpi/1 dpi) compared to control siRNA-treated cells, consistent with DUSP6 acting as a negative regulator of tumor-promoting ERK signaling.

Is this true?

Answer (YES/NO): NO